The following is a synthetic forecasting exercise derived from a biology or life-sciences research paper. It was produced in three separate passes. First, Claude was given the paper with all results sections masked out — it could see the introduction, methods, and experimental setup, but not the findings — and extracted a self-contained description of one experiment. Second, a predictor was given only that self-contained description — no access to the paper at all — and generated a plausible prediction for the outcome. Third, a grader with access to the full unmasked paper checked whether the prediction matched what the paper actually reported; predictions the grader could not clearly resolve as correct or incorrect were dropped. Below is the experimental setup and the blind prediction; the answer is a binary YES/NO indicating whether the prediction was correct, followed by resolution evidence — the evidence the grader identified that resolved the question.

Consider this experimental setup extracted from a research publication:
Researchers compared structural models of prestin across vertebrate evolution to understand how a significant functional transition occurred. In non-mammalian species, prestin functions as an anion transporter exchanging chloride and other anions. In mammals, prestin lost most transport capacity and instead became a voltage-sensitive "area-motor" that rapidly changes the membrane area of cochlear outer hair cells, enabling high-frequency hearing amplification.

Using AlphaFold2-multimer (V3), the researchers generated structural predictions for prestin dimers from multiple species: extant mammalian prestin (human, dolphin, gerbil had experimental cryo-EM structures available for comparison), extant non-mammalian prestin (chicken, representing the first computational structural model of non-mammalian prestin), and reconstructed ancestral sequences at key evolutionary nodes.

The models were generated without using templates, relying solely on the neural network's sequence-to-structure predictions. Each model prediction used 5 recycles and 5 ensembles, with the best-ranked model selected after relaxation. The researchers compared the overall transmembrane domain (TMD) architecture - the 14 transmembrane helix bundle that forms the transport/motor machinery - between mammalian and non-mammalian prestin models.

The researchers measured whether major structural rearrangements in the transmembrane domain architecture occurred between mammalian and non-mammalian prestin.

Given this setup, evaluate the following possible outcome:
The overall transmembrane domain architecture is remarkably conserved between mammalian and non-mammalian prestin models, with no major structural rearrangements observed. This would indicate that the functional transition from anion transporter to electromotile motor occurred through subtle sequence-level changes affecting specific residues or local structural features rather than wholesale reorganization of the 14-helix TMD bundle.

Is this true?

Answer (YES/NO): YES